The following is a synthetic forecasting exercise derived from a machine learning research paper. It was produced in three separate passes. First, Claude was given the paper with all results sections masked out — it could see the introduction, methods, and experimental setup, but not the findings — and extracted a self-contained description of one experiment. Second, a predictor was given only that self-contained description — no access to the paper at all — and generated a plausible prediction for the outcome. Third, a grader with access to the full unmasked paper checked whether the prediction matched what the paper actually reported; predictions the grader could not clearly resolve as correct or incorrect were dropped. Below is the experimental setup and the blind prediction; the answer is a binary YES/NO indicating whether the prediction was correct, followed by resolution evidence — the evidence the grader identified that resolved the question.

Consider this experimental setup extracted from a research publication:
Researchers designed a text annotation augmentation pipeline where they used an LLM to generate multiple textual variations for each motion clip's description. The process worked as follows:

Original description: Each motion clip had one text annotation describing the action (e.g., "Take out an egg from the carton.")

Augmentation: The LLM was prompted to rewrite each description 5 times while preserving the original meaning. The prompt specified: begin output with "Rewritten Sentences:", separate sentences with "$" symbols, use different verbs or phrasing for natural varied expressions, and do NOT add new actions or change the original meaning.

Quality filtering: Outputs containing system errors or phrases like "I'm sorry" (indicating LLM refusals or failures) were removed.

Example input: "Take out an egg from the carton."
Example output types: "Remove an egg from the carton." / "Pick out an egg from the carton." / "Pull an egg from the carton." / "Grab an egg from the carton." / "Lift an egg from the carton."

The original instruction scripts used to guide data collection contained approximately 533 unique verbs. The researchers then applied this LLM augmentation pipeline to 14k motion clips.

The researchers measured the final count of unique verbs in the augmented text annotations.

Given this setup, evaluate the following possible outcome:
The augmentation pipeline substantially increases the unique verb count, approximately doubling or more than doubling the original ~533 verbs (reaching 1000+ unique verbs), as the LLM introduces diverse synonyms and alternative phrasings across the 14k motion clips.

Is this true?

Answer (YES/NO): YES